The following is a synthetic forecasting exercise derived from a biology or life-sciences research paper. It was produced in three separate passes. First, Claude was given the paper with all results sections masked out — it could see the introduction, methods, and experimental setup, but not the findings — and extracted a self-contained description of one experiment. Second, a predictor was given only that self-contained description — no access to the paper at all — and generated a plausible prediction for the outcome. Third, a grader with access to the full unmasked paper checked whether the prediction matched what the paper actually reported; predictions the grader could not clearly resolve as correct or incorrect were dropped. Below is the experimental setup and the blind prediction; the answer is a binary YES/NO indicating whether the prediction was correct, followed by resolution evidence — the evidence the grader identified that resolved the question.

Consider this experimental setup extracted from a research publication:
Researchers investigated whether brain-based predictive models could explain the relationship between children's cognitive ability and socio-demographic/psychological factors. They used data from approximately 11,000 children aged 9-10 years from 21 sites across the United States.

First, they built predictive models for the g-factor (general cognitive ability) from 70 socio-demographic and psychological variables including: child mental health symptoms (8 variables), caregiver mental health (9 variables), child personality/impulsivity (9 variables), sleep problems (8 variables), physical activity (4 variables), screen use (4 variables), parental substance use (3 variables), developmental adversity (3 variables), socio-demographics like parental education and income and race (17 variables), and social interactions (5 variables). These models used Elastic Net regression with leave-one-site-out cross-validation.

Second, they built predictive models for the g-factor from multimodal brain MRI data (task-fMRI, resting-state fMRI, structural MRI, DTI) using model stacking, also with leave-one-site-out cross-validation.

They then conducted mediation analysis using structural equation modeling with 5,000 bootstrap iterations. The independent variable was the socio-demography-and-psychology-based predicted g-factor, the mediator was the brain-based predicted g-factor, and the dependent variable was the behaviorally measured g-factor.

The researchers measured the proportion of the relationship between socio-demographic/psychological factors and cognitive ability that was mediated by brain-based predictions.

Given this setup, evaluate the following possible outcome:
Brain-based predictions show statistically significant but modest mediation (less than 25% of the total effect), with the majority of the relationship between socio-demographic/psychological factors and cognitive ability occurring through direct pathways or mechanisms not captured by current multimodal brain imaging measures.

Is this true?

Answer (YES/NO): YES